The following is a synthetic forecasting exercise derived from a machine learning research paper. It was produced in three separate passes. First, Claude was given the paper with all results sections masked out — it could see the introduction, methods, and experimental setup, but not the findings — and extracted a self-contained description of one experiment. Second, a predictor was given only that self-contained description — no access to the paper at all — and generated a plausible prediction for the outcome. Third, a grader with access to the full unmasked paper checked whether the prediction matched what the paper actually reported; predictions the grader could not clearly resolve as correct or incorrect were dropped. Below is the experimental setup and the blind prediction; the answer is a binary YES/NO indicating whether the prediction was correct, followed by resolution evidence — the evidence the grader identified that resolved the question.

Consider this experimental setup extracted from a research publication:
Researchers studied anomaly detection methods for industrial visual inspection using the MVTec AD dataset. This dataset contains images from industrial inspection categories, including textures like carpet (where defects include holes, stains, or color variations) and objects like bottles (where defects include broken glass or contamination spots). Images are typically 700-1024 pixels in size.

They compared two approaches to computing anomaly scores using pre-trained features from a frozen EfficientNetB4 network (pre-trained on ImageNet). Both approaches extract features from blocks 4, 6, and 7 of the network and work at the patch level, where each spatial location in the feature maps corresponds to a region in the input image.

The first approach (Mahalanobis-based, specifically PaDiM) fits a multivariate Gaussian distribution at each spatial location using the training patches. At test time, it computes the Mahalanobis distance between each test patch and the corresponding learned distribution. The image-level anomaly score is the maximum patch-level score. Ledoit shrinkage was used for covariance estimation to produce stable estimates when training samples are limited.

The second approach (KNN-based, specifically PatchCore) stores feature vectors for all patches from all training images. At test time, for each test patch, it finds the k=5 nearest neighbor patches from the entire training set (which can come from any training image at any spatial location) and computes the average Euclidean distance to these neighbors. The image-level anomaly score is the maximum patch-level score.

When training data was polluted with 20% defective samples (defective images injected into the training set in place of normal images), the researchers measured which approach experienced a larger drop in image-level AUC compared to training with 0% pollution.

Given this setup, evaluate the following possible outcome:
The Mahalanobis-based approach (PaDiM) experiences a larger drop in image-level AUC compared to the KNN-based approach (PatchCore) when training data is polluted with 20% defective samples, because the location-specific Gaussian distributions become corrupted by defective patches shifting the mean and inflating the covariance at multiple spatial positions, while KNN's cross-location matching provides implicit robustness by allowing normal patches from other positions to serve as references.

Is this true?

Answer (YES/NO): YES